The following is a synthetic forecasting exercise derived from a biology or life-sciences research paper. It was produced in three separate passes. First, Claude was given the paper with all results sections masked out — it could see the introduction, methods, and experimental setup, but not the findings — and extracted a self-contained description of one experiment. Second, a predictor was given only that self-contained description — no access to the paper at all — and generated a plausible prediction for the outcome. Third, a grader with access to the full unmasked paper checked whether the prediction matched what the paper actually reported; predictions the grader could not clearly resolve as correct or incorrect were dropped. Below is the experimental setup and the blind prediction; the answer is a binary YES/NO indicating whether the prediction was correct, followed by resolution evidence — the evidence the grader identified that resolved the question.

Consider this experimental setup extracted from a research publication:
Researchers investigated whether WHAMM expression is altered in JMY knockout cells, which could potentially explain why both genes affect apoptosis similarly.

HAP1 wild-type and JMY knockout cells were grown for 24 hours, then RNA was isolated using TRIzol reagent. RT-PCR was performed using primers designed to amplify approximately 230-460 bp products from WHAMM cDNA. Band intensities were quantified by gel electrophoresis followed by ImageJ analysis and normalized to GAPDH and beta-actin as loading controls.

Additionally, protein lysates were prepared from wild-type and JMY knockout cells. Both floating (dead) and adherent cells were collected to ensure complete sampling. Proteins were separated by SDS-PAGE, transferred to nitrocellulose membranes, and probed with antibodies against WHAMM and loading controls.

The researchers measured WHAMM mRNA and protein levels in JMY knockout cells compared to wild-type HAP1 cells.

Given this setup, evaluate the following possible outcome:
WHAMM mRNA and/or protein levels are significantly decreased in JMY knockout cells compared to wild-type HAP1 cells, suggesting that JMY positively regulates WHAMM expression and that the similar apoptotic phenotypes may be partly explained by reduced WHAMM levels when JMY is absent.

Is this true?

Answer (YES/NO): NO